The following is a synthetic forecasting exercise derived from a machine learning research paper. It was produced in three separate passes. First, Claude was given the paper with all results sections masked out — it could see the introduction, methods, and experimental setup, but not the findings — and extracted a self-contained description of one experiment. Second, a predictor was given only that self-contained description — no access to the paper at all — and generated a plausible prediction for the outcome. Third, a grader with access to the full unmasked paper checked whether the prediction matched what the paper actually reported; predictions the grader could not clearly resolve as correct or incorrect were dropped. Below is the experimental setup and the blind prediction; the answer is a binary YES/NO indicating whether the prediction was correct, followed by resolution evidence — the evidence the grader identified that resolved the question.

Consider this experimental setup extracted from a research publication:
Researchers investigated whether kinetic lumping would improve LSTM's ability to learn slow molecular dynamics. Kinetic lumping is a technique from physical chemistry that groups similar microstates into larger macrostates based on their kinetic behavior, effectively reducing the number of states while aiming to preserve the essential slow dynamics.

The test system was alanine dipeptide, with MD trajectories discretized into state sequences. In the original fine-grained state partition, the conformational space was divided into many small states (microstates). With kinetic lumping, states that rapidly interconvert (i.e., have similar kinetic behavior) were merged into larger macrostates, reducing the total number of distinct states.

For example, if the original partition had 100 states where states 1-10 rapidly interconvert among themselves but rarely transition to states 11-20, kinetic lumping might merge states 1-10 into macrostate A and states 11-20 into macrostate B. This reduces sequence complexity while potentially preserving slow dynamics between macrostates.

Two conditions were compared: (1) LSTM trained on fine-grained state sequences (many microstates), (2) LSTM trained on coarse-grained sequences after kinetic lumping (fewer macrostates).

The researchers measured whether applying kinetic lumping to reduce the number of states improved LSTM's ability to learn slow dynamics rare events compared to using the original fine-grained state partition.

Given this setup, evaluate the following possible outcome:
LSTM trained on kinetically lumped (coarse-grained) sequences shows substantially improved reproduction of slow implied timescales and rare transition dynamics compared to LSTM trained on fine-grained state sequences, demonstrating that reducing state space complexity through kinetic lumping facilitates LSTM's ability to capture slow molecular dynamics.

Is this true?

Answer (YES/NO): NO